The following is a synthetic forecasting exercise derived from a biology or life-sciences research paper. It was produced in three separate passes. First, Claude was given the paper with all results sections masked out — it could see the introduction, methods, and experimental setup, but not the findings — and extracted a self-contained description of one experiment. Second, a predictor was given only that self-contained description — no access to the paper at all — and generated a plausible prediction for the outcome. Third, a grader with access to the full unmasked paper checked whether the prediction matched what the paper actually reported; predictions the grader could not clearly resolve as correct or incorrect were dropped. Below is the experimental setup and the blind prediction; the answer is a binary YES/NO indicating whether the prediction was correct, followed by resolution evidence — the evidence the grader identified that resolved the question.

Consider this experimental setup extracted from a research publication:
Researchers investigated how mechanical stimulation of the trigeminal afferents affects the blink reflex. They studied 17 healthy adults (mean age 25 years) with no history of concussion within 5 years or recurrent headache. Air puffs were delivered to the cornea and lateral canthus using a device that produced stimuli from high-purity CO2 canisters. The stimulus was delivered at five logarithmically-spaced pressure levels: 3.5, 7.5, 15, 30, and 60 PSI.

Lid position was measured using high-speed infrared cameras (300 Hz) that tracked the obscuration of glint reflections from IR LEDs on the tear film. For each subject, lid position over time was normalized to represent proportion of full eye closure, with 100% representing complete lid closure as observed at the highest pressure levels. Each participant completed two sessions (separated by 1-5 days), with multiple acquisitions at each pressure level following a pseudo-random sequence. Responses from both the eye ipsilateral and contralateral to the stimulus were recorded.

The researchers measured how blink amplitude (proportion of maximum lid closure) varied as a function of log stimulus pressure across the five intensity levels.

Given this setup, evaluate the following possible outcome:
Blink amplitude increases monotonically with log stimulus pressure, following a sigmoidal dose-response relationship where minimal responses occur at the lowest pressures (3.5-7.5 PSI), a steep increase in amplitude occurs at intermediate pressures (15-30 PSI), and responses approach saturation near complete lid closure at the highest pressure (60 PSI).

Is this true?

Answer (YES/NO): NO